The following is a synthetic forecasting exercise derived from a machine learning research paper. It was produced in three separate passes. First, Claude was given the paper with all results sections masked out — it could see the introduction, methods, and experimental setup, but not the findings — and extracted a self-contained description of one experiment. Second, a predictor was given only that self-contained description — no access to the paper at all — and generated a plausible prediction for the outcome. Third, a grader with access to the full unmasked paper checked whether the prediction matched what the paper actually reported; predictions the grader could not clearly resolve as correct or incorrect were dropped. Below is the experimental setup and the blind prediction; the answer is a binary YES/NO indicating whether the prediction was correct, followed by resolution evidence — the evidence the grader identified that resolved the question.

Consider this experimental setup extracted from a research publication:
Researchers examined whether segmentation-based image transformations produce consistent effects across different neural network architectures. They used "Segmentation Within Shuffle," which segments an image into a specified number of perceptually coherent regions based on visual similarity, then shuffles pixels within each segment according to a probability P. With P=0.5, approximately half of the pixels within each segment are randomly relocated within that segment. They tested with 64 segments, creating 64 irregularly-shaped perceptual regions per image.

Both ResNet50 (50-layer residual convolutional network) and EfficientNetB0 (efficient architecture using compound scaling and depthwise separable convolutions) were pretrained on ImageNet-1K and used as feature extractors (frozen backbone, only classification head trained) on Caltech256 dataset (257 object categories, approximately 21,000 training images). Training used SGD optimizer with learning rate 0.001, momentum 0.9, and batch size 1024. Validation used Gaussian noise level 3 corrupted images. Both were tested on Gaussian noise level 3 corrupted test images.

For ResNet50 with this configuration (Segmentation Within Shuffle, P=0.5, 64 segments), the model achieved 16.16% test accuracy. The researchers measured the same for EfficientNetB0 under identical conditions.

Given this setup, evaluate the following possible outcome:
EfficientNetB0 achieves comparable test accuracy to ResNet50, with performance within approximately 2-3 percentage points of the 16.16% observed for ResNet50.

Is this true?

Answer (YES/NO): NO